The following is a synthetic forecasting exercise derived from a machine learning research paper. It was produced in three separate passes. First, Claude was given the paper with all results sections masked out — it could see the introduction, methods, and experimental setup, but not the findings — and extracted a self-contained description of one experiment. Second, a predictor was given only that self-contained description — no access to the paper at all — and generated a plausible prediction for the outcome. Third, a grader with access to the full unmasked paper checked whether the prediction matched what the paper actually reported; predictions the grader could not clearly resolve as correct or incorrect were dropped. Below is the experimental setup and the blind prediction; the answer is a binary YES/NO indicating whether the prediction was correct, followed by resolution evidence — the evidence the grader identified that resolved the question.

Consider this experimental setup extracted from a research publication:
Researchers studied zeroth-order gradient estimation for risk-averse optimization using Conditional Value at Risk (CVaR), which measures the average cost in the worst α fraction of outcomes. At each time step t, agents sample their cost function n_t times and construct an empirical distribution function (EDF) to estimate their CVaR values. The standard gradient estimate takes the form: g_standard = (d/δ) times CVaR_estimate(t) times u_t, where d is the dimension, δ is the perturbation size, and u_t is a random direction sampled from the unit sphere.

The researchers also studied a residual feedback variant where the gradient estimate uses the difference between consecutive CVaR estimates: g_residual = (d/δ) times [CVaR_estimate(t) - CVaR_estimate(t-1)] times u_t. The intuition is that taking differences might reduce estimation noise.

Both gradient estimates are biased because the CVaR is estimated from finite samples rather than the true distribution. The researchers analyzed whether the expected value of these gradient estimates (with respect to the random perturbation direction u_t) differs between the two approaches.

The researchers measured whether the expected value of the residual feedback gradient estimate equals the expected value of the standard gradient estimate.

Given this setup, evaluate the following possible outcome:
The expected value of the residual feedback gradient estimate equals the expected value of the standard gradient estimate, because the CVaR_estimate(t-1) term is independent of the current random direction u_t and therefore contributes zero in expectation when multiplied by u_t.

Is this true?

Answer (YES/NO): YES